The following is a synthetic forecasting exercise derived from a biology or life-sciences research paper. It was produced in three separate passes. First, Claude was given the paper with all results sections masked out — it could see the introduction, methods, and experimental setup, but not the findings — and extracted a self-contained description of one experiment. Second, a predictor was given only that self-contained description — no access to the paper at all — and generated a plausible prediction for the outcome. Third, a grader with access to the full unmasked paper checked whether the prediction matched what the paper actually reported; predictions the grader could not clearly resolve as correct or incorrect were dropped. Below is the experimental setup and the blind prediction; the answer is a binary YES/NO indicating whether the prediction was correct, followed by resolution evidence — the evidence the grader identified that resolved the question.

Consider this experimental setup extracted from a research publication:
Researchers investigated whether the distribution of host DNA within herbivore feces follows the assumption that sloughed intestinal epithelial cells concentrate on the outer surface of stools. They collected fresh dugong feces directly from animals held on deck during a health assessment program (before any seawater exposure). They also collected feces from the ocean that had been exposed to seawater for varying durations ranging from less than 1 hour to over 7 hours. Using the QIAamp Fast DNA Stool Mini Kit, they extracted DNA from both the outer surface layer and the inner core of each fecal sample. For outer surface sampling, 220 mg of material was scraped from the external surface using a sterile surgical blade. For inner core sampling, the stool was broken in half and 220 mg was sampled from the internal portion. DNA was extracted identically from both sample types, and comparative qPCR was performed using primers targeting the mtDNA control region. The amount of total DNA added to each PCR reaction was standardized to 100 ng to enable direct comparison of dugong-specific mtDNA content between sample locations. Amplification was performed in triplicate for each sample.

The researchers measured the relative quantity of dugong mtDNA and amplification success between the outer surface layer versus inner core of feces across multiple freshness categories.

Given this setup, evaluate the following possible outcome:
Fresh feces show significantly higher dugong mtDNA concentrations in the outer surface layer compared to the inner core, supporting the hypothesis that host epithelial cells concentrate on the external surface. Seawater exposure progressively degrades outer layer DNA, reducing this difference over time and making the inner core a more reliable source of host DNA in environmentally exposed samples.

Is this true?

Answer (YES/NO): NO